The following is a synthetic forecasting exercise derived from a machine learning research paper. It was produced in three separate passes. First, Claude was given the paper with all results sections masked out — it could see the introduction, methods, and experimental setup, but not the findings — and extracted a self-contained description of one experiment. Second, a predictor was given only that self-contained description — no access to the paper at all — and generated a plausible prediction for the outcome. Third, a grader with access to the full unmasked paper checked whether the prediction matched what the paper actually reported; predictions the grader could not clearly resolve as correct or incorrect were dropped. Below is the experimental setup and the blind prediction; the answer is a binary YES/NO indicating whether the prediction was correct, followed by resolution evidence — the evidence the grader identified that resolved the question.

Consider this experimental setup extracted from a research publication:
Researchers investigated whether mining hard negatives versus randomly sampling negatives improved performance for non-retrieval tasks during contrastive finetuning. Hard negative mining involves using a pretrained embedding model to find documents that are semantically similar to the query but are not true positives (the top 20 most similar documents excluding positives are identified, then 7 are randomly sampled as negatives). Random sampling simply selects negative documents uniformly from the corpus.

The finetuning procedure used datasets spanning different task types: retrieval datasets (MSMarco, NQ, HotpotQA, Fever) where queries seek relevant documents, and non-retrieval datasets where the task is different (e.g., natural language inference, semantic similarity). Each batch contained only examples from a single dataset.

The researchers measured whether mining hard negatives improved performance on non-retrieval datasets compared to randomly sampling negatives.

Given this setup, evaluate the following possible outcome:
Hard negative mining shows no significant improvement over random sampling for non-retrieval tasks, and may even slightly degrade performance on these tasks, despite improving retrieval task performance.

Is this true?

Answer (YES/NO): YES